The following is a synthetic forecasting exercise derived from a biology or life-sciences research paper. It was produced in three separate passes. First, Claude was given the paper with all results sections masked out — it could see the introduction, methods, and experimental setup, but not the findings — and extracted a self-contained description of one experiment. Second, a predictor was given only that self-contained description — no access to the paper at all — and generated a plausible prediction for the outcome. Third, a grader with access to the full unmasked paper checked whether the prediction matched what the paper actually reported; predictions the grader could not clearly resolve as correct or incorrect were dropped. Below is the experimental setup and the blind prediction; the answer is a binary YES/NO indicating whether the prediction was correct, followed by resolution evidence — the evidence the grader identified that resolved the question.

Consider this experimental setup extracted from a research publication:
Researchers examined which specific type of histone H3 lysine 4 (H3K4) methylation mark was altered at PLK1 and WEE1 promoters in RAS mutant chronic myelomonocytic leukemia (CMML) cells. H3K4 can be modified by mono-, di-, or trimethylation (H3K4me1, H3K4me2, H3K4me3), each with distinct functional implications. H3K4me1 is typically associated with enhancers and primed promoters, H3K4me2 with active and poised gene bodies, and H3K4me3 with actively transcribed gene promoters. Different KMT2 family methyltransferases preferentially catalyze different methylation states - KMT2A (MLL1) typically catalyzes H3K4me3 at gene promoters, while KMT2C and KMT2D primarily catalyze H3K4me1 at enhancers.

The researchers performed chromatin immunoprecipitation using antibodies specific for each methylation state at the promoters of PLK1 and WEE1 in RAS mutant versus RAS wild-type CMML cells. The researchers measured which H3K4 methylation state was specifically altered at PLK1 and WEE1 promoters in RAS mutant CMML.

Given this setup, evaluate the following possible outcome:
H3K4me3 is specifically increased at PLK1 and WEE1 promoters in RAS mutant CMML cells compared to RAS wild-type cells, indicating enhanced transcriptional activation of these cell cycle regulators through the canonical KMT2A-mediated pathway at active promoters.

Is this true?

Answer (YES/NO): NO